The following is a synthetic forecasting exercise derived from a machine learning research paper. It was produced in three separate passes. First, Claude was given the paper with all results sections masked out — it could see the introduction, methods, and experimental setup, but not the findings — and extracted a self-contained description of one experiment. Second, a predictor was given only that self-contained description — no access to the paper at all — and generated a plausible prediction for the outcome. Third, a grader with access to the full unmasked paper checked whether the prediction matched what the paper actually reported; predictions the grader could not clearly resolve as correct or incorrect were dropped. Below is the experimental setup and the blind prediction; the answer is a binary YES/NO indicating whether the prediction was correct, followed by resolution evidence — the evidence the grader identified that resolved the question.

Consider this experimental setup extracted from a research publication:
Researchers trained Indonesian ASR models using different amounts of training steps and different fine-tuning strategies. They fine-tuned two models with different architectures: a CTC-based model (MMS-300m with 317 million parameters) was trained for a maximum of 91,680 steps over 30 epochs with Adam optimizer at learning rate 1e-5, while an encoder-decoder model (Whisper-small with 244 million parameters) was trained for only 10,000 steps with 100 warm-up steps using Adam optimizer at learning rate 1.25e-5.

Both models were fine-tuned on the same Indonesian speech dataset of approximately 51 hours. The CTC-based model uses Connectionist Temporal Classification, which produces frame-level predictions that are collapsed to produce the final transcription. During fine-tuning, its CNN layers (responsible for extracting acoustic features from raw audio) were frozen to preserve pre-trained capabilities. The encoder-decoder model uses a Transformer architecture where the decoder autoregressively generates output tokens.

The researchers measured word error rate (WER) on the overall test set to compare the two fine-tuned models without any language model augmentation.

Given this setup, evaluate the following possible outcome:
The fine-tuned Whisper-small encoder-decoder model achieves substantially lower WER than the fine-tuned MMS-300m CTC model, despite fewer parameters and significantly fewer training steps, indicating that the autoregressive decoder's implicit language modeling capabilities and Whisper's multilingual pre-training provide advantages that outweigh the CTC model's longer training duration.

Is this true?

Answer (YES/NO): YES